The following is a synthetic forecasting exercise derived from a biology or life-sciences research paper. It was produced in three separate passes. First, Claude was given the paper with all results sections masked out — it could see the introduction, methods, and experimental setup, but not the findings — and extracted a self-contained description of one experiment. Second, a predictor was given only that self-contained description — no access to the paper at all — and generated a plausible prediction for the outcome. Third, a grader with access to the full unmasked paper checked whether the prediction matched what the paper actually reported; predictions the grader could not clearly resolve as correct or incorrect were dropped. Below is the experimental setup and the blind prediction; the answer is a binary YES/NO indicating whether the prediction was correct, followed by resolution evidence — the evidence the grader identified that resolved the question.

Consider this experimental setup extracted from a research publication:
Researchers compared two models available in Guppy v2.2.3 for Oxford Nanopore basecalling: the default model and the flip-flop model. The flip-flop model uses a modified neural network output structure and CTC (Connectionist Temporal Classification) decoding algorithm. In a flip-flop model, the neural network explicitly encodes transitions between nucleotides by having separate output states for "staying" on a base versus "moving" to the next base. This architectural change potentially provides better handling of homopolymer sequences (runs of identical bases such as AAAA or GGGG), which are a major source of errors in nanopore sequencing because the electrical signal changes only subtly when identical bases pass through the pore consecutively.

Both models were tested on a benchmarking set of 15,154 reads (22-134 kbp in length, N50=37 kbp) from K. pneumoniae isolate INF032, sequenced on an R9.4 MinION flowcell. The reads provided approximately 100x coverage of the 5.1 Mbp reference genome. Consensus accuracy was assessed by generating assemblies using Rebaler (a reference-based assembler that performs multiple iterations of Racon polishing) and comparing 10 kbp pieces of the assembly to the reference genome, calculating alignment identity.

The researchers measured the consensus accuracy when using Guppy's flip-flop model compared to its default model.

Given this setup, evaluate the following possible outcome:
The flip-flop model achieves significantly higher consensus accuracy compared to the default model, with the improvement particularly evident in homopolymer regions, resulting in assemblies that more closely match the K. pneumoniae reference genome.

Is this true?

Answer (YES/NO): NO